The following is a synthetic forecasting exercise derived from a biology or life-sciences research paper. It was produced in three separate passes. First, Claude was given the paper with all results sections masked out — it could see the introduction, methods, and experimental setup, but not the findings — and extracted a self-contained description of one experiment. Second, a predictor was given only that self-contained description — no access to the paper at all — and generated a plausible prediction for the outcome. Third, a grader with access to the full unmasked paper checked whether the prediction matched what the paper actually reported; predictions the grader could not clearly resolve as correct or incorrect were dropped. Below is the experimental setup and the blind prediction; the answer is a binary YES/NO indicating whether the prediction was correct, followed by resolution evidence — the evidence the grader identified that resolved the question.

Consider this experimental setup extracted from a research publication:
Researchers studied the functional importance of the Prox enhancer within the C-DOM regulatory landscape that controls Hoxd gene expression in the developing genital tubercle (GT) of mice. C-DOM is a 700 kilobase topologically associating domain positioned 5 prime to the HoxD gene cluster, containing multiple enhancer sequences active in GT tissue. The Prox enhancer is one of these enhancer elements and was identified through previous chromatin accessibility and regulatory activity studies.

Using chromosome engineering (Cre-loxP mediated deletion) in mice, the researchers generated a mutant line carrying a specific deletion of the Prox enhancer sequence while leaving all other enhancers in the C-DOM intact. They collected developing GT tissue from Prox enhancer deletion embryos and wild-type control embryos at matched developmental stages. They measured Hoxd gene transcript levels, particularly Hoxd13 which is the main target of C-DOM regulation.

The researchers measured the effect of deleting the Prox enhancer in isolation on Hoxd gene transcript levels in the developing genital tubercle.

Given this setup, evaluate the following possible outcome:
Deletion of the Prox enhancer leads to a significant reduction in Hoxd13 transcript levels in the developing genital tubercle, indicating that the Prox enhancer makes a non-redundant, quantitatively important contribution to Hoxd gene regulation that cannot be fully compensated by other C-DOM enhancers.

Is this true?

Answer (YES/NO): YES